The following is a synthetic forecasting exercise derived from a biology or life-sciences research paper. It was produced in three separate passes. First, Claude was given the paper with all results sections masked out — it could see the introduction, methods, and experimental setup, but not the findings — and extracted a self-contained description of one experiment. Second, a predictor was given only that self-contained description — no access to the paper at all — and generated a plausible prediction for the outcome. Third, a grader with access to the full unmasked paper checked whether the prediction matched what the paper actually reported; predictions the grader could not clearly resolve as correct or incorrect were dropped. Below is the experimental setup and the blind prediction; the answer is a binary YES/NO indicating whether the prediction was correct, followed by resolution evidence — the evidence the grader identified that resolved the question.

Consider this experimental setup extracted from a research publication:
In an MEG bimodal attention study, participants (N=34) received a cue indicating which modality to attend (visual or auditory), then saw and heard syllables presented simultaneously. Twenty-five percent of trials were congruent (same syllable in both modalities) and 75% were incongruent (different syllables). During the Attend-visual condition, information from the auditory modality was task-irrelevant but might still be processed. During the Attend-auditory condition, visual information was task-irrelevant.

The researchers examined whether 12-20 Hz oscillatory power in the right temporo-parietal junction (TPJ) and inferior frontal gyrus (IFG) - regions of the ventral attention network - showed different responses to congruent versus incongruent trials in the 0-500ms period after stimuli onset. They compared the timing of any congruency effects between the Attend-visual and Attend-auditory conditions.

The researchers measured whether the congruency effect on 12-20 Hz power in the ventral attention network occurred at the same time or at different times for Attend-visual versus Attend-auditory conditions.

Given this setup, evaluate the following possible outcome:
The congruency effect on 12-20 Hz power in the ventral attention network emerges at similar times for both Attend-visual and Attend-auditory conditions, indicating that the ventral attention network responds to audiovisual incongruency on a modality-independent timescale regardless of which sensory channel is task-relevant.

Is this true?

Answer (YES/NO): NO